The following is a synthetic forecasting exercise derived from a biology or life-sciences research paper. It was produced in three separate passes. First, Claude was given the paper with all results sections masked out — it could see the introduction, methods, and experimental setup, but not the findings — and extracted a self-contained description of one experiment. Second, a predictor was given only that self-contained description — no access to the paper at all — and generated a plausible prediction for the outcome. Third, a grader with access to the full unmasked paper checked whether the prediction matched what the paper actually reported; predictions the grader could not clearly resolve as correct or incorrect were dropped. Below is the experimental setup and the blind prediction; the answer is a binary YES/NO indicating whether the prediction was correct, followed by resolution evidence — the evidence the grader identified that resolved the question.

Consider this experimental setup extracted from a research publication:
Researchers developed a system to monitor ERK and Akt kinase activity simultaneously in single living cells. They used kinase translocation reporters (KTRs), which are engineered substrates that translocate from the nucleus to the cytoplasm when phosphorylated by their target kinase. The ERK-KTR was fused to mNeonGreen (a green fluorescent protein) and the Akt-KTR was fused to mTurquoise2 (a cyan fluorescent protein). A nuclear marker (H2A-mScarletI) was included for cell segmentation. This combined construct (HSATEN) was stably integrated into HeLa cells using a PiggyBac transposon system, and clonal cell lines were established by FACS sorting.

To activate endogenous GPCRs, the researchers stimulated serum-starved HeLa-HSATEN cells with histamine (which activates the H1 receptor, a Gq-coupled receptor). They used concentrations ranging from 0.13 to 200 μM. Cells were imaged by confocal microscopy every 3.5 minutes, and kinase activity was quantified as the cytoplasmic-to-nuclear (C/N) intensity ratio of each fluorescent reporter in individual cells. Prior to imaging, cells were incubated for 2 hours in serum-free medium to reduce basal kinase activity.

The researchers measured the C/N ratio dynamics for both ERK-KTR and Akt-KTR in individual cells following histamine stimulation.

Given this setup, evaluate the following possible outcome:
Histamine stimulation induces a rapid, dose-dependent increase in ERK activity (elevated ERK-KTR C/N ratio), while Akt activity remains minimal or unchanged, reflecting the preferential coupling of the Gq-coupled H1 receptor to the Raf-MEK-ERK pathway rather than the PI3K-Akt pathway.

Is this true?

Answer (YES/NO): NO